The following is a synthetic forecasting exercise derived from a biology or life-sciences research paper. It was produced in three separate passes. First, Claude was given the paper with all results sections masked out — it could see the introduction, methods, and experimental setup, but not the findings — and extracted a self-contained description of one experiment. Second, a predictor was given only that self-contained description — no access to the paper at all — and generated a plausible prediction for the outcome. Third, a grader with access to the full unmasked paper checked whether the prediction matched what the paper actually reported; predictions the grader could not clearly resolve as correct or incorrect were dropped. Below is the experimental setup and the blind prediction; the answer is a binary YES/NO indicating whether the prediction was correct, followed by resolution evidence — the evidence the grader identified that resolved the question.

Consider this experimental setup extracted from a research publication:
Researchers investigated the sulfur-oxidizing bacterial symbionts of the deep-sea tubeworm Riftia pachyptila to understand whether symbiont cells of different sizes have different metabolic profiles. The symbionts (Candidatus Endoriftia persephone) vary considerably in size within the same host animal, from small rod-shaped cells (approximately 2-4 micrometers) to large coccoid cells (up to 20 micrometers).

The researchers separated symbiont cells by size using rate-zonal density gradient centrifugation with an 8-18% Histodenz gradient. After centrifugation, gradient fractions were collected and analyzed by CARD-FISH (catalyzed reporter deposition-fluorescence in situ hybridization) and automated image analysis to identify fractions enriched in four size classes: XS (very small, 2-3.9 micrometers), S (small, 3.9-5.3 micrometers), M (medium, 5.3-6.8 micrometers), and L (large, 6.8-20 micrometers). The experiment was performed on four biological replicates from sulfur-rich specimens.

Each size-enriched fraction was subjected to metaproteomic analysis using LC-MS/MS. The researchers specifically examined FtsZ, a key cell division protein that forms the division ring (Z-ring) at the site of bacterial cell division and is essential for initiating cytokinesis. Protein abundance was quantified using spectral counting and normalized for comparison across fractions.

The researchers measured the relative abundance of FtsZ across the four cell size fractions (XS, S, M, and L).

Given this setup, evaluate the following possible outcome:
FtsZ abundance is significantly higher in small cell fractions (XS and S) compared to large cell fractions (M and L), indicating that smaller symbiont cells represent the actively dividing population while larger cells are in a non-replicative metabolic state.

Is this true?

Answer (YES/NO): NO